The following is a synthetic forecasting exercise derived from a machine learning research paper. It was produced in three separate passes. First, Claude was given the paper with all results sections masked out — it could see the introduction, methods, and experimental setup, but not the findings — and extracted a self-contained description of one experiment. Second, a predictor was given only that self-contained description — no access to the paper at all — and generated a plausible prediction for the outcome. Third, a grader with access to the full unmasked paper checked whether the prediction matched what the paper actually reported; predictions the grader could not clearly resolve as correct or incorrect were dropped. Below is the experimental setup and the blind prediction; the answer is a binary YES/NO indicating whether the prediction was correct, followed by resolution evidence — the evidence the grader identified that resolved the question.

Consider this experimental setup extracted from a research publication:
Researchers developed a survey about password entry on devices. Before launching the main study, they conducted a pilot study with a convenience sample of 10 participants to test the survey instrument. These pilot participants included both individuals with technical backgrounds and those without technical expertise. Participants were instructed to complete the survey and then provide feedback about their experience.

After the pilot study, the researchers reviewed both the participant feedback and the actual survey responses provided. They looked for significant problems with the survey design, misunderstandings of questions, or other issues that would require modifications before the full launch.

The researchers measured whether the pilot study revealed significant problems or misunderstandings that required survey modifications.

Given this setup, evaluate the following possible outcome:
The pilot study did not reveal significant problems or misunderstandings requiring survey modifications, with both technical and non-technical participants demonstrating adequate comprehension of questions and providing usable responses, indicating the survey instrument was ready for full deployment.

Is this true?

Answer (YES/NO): YES